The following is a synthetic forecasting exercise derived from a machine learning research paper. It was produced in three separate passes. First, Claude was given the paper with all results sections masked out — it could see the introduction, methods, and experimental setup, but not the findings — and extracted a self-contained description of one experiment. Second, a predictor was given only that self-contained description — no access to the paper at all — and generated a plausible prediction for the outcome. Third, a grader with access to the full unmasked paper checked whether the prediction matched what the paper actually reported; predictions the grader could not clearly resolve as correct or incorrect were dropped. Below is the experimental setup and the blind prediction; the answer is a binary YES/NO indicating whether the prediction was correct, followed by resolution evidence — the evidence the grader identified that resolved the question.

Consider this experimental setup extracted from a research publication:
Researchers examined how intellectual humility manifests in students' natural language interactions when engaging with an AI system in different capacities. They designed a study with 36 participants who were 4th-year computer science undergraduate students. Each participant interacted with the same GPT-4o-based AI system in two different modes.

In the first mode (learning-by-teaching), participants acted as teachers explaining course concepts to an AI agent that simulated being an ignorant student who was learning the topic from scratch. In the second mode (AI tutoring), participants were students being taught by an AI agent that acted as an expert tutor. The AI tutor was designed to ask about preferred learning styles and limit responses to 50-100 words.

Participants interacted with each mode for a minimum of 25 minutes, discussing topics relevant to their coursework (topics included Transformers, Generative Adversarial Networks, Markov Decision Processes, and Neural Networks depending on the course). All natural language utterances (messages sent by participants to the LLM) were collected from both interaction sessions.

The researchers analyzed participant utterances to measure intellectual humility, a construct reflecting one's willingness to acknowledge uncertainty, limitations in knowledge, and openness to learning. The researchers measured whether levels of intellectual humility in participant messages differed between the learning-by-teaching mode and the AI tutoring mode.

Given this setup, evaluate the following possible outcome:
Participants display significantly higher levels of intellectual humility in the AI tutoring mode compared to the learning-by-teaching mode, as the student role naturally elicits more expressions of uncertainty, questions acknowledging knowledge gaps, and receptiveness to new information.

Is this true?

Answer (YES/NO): YES